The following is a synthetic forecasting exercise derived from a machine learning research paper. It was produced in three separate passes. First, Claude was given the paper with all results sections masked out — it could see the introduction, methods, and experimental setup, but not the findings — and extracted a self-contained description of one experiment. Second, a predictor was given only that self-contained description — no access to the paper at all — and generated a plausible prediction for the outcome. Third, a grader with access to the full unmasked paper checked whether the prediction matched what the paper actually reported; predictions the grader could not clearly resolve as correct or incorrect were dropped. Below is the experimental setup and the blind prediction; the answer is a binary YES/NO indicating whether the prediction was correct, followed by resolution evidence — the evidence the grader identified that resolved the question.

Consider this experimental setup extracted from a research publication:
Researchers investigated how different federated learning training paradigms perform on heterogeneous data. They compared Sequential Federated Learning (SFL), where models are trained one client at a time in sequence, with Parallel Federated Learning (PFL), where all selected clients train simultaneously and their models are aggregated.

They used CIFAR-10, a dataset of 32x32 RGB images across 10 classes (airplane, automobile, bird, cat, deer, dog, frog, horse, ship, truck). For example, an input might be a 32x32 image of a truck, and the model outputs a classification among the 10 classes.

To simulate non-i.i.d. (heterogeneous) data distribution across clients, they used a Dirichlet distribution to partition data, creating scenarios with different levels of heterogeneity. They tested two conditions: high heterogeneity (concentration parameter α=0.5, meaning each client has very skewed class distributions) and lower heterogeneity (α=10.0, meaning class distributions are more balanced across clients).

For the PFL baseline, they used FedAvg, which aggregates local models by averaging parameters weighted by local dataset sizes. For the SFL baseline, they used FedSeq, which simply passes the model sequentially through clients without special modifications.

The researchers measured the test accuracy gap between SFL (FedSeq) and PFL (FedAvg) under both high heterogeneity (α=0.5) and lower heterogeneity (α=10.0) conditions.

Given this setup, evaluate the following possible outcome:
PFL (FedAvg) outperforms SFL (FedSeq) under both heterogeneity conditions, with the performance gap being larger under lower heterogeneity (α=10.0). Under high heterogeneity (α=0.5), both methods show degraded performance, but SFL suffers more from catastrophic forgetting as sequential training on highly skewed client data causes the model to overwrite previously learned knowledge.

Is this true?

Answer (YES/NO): NO